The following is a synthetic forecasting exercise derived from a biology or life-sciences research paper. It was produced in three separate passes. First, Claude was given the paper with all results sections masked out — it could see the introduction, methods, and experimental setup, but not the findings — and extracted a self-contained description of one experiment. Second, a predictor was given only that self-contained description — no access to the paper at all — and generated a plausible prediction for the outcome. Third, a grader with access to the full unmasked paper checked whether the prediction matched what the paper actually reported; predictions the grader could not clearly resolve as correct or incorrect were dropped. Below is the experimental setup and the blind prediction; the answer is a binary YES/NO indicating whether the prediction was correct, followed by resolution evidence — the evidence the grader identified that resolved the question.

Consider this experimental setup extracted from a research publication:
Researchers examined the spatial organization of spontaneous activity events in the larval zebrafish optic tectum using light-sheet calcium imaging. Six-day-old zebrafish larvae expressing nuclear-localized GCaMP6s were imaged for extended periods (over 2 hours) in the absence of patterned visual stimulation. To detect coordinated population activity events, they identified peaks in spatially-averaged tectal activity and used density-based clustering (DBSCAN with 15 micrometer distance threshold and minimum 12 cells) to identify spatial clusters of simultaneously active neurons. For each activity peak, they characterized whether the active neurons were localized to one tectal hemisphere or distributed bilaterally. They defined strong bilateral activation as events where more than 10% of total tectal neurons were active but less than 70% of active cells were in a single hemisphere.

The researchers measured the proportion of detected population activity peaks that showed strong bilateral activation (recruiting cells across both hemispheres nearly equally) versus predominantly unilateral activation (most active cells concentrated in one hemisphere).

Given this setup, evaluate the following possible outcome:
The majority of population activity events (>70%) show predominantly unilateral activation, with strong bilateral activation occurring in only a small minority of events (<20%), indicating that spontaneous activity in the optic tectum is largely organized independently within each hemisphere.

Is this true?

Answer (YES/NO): YES